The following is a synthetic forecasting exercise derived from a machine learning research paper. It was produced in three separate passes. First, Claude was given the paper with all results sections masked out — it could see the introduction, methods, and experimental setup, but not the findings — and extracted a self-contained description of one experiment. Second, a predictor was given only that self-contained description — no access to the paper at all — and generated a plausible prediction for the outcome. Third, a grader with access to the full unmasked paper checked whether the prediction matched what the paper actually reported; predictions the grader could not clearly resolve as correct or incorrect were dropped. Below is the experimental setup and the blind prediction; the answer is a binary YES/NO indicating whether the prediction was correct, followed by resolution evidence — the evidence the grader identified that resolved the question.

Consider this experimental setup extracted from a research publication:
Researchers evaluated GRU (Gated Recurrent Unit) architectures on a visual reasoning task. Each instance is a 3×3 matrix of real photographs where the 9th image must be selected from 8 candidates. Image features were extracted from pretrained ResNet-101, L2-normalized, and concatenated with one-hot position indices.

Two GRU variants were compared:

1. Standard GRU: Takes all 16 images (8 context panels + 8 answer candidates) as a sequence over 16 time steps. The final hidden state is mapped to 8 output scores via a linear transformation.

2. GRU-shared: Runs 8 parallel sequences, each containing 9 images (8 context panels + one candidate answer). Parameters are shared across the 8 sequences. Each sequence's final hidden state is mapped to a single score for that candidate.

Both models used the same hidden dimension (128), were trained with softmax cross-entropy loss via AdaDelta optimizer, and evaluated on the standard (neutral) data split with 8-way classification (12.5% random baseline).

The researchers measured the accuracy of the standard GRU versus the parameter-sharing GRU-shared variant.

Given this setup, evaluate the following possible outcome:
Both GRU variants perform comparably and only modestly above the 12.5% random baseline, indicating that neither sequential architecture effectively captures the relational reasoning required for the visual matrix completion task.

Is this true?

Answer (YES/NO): NO